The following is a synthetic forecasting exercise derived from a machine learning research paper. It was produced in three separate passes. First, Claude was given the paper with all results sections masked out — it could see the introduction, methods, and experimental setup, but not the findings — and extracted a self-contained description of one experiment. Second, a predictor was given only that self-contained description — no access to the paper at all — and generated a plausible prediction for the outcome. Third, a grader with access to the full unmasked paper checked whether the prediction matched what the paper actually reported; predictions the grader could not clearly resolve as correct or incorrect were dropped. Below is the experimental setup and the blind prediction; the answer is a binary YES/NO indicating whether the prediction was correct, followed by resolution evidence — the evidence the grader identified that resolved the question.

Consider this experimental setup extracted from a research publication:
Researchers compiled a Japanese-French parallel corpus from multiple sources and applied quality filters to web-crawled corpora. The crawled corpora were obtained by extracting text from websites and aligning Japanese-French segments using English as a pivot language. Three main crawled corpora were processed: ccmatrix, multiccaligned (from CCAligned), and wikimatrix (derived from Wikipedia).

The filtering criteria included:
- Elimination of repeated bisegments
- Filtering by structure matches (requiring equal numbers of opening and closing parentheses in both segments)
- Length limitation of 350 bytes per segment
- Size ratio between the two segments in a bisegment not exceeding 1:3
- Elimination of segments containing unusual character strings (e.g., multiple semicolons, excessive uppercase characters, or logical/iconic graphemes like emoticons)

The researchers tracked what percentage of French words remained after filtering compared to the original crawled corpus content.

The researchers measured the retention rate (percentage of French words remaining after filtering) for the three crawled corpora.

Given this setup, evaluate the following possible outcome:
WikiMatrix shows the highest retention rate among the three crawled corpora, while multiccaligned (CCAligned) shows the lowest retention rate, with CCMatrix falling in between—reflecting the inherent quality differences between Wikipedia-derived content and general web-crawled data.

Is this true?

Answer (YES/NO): NO